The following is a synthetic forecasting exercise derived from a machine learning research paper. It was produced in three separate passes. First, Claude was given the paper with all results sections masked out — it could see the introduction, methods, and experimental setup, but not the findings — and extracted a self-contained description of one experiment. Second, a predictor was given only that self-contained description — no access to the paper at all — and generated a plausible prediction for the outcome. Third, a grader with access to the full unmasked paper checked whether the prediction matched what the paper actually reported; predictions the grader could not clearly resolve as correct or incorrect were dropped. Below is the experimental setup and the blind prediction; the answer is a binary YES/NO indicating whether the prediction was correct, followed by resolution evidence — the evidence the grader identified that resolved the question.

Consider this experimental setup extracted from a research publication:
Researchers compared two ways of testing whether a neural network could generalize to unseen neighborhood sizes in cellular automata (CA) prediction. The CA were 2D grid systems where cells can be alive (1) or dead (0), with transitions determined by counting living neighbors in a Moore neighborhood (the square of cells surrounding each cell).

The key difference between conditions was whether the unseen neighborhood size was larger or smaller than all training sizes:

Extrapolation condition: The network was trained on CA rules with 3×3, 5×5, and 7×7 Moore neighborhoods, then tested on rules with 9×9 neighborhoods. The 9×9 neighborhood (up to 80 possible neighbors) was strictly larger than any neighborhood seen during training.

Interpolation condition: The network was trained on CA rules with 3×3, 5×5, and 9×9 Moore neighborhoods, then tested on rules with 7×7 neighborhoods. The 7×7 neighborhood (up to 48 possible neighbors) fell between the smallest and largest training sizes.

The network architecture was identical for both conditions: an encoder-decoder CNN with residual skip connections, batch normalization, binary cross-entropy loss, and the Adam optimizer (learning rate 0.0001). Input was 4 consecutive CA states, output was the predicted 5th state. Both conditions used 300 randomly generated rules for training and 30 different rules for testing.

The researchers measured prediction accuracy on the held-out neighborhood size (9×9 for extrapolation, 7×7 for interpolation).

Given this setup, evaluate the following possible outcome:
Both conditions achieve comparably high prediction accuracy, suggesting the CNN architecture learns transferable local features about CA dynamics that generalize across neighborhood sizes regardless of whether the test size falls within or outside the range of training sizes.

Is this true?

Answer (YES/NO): NO